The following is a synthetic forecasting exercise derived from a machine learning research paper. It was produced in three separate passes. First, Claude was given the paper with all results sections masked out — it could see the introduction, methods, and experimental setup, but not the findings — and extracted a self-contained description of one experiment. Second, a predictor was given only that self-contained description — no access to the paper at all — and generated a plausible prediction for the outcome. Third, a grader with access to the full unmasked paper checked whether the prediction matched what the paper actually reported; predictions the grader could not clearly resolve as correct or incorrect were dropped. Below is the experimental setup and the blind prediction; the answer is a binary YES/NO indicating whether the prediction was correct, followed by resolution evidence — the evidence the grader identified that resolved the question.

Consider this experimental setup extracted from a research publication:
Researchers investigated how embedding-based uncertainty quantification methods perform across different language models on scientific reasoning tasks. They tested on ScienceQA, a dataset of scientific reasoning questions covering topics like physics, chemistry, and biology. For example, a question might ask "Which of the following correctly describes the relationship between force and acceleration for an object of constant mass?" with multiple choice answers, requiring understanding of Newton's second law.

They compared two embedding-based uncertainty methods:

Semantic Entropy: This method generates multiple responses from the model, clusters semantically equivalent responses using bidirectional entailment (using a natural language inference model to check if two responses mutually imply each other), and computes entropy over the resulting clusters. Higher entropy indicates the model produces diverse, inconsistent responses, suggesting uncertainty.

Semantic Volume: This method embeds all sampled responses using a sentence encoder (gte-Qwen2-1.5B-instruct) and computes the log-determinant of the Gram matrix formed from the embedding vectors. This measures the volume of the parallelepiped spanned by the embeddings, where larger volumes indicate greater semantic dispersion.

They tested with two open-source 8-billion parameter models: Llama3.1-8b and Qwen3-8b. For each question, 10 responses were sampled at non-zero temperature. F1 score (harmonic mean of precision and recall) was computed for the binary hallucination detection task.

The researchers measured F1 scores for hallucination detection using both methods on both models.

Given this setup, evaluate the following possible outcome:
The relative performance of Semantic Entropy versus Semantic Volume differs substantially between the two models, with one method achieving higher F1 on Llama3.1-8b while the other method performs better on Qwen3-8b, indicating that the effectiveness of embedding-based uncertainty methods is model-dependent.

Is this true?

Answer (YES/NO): YES